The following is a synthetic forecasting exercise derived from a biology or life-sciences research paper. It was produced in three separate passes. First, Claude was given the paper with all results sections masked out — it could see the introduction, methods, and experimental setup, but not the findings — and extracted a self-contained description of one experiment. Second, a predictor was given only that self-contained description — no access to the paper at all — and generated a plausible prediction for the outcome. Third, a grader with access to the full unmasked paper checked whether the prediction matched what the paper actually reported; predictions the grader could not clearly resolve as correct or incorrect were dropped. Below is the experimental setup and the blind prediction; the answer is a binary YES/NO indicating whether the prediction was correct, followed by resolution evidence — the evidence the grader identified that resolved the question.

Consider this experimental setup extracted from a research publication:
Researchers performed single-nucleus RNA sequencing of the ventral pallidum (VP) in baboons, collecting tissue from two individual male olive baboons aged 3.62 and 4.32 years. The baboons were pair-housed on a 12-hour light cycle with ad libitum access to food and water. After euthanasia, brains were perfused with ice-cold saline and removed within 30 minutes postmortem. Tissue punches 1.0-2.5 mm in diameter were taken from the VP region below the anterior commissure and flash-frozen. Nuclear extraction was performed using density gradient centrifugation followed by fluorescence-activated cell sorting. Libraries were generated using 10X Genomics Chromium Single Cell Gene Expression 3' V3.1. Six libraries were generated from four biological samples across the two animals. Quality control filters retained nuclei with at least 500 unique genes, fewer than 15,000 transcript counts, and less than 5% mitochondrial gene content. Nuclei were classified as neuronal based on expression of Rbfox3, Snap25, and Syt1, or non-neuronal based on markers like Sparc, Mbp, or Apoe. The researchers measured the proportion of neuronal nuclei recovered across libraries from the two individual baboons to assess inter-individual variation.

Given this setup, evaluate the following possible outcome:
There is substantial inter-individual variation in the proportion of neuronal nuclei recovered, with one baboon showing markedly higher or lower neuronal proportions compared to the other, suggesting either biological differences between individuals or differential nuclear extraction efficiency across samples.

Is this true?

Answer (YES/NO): YES